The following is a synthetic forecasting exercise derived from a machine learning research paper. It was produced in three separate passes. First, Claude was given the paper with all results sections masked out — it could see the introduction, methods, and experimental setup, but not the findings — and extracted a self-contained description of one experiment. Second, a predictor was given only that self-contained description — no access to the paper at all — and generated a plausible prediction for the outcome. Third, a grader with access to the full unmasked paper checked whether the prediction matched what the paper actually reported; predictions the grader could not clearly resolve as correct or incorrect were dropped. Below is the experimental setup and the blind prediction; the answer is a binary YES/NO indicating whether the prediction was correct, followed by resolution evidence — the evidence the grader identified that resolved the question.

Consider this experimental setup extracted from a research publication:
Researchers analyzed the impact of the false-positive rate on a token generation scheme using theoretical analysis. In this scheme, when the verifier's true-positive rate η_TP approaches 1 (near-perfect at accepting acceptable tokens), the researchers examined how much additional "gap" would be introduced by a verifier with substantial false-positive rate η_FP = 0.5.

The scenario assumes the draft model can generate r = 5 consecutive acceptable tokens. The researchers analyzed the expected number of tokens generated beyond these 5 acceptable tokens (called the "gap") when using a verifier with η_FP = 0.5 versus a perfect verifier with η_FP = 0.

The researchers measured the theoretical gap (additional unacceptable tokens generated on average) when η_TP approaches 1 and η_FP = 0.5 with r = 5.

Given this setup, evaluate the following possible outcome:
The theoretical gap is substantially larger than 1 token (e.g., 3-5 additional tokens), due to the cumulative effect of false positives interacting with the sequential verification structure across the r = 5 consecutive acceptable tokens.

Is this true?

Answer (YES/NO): NO